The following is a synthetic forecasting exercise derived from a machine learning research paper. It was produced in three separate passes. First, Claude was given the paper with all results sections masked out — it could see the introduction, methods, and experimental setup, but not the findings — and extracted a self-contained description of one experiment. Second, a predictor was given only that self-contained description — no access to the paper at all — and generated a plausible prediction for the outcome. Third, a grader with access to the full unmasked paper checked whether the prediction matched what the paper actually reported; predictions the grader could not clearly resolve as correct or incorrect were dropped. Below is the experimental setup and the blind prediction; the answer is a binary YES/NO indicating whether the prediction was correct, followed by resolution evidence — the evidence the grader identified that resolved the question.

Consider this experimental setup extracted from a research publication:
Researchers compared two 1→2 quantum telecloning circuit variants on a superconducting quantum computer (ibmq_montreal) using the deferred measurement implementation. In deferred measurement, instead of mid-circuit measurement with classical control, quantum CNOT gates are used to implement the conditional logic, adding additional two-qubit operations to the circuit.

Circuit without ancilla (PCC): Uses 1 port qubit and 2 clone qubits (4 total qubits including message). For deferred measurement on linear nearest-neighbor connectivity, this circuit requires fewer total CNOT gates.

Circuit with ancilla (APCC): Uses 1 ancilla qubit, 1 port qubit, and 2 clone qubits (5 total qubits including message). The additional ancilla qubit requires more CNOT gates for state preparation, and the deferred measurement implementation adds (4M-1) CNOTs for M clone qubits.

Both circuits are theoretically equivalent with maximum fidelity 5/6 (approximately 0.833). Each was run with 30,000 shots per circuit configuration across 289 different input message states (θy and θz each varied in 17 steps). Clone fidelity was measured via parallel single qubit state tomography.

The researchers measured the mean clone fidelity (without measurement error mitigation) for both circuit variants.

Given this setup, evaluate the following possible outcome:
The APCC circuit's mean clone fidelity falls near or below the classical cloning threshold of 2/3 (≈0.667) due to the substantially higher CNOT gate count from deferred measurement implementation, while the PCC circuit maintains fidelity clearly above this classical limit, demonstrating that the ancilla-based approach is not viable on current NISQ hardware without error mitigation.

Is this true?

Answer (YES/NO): YES